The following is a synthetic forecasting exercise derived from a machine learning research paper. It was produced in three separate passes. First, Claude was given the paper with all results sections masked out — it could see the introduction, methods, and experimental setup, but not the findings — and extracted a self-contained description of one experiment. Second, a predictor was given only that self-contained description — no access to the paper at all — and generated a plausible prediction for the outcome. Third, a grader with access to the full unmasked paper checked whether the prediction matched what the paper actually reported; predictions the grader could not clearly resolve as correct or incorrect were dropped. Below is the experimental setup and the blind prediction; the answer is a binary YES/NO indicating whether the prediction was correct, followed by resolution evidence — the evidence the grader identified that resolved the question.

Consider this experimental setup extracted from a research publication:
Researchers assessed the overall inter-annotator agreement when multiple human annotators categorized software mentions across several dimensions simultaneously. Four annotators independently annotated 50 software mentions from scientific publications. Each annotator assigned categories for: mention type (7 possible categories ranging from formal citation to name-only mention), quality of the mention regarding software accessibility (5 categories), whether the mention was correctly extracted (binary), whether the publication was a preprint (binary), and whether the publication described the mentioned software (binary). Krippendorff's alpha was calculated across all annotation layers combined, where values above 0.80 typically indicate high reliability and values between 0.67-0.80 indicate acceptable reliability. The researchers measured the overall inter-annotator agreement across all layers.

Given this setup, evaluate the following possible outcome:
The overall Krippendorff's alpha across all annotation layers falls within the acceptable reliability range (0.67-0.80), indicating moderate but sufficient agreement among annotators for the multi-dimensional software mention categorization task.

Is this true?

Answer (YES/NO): NO